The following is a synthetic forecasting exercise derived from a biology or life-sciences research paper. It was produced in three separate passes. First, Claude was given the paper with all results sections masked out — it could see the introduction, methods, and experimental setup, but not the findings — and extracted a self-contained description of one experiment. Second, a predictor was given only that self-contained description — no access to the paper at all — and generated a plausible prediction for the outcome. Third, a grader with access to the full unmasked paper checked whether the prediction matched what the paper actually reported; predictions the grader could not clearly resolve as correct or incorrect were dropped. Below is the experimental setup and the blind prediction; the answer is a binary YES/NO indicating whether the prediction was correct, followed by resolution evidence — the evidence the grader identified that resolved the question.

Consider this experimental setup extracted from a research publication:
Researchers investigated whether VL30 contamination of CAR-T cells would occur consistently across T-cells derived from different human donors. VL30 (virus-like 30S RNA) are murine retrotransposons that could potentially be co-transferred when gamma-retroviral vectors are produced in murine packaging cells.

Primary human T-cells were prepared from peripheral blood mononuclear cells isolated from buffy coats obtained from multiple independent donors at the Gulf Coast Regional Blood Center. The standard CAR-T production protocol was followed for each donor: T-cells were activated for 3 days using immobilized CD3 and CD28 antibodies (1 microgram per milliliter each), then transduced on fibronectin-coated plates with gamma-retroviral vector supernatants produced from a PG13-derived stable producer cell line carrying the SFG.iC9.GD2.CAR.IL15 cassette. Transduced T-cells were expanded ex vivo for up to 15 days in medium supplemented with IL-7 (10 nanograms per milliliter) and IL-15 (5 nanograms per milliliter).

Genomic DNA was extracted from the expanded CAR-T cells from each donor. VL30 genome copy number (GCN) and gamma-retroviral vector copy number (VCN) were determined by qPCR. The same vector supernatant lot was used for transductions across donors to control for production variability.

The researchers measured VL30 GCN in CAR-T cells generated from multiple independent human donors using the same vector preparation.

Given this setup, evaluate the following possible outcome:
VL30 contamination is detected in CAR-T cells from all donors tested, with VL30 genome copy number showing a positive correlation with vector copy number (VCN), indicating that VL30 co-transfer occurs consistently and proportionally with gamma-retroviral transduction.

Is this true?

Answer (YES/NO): NO